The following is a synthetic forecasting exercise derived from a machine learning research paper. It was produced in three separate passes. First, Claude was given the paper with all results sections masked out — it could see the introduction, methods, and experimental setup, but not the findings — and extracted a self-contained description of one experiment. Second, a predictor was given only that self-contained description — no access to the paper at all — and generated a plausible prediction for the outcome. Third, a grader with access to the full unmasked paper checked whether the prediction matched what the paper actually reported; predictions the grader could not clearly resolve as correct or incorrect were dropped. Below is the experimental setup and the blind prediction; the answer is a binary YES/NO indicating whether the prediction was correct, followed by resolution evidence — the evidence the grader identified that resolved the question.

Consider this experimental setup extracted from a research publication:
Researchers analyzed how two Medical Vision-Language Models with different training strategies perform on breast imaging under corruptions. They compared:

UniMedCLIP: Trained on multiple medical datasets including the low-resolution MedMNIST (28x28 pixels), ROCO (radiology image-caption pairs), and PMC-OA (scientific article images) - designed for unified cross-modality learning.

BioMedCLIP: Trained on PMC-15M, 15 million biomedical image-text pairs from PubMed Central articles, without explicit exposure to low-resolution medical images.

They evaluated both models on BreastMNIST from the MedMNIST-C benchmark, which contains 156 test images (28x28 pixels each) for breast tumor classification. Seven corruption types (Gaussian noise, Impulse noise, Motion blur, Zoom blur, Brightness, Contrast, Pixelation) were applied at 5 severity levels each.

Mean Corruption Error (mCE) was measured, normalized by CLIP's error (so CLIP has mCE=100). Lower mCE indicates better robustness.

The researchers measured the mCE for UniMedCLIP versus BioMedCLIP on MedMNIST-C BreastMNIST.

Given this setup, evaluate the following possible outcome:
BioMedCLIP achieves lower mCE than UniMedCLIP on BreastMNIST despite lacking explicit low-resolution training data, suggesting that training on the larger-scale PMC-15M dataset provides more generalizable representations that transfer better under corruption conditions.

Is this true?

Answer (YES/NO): NO